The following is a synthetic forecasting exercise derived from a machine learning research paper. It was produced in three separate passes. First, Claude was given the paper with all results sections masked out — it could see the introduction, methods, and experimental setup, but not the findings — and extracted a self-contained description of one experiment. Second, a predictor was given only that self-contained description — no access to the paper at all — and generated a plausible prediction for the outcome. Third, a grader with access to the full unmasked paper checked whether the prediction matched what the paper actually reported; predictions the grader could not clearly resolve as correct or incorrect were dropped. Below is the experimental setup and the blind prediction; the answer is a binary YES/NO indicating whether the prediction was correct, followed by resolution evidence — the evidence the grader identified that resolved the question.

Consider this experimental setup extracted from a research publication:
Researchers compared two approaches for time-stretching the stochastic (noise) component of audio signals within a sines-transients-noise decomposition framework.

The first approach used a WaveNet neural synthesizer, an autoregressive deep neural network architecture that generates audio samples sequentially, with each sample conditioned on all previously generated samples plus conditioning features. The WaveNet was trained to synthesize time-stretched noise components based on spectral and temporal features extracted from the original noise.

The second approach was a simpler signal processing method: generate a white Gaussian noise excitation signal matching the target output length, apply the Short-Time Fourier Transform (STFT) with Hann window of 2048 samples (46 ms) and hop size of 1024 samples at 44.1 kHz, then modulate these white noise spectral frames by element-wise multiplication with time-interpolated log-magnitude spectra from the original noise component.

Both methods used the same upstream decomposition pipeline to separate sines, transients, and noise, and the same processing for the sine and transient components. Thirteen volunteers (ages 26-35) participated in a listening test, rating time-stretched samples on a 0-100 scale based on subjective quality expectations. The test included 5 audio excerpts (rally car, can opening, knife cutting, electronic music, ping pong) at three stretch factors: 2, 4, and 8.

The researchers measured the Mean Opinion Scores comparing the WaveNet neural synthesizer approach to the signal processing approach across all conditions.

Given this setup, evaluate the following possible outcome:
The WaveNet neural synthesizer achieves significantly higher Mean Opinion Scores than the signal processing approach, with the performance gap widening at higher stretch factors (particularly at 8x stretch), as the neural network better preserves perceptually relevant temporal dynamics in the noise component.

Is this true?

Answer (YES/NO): NO